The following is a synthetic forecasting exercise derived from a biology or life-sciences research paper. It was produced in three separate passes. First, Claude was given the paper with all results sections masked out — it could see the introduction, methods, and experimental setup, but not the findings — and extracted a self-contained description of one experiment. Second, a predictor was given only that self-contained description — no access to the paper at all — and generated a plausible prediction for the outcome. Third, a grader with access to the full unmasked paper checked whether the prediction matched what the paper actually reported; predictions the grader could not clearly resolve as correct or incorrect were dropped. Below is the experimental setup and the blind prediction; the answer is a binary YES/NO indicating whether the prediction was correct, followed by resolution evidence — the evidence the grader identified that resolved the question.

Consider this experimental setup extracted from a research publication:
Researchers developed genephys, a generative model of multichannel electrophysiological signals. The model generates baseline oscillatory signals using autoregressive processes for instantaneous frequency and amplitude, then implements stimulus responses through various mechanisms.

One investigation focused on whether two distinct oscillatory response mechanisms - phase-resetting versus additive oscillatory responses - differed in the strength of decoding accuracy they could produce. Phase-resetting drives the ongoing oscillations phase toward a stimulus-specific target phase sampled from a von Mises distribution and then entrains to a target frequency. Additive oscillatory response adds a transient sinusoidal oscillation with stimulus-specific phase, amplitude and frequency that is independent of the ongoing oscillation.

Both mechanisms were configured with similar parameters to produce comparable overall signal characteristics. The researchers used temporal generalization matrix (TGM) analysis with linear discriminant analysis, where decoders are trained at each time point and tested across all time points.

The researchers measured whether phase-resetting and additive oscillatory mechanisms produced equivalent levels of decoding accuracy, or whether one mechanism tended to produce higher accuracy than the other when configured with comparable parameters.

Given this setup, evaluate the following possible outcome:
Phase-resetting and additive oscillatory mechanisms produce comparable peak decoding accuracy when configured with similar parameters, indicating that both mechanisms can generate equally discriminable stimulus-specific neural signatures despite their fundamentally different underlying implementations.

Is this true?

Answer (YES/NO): NO